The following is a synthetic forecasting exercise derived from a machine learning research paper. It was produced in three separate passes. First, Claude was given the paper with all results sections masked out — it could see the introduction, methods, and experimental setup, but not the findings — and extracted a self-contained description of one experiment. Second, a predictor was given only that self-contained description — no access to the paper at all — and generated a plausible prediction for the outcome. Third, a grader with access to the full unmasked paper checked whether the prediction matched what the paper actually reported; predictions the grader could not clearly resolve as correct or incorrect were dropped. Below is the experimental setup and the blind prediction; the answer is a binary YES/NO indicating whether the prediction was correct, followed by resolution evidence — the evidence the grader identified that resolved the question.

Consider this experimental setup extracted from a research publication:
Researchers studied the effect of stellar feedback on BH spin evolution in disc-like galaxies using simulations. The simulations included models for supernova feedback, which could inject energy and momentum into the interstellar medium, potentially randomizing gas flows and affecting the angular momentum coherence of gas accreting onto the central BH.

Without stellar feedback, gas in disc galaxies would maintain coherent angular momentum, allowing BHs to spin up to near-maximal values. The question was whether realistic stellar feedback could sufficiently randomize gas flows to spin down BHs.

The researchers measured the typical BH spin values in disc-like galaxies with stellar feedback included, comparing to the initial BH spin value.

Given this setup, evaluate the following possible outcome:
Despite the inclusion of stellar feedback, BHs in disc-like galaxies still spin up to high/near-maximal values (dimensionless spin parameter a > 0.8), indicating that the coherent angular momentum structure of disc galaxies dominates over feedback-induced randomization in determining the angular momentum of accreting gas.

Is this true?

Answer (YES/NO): NO